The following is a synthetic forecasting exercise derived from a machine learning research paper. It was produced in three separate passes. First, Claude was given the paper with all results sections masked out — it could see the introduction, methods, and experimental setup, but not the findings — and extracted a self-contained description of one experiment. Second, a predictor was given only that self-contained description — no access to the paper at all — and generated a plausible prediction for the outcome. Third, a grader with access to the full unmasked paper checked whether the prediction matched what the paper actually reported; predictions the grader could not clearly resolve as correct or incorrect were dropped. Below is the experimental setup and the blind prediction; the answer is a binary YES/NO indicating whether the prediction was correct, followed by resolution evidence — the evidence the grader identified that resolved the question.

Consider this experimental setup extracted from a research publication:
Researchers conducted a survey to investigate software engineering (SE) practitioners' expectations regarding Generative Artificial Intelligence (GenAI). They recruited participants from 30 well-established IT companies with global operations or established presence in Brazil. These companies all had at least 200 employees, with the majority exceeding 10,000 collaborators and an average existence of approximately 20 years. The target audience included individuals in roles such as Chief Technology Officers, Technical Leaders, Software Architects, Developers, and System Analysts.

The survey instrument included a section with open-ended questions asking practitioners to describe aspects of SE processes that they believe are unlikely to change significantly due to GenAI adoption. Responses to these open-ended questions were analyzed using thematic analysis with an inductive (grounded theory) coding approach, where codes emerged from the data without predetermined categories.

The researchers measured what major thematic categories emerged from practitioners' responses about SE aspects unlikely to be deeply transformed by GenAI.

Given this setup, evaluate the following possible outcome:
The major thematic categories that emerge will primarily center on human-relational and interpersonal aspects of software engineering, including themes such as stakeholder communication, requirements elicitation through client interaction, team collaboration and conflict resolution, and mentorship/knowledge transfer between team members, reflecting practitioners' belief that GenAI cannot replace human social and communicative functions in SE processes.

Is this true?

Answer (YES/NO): NO